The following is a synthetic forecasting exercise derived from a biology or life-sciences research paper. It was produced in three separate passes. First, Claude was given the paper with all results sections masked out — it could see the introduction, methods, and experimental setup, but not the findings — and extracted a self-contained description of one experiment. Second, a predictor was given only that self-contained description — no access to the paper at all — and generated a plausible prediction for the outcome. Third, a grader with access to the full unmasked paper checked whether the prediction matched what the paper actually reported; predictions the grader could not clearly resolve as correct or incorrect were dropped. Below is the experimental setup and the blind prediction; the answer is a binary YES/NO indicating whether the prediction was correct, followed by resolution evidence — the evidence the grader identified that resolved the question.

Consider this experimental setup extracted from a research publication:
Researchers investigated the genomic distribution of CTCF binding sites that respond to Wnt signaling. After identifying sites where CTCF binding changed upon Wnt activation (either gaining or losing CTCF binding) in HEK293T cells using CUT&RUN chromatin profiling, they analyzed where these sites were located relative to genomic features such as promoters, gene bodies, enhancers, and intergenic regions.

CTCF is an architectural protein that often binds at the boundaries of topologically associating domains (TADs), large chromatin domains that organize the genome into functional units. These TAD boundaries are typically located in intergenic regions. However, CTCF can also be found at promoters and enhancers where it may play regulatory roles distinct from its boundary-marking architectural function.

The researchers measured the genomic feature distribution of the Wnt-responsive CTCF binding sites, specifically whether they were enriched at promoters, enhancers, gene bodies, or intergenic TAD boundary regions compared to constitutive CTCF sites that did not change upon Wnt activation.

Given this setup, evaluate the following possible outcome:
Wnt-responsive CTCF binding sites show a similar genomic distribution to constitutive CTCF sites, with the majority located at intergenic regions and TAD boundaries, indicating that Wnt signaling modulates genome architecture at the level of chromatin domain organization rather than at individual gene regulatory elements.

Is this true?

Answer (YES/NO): NO